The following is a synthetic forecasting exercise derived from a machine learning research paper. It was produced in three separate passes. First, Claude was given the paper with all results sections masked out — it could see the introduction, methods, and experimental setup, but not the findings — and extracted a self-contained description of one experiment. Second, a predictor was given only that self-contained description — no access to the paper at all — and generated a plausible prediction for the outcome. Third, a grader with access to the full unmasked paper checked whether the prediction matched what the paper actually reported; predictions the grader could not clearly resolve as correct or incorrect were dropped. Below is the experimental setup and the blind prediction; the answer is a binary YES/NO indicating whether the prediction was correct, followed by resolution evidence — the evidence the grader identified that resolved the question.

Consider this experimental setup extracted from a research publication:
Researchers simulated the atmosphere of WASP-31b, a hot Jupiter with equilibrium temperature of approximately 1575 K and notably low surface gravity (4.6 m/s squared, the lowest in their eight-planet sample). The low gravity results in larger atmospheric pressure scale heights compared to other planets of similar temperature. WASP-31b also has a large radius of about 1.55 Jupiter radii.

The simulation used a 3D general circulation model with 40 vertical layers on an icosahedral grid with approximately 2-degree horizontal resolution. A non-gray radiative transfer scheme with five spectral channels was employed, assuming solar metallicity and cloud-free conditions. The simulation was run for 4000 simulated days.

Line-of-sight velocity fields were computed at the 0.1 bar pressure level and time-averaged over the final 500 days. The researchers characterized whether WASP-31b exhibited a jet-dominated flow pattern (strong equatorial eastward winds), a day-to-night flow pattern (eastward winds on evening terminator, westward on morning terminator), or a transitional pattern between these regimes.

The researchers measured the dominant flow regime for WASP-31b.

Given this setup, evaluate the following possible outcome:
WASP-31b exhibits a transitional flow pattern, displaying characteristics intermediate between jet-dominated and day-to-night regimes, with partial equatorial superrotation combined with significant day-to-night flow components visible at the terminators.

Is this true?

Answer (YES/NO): YES